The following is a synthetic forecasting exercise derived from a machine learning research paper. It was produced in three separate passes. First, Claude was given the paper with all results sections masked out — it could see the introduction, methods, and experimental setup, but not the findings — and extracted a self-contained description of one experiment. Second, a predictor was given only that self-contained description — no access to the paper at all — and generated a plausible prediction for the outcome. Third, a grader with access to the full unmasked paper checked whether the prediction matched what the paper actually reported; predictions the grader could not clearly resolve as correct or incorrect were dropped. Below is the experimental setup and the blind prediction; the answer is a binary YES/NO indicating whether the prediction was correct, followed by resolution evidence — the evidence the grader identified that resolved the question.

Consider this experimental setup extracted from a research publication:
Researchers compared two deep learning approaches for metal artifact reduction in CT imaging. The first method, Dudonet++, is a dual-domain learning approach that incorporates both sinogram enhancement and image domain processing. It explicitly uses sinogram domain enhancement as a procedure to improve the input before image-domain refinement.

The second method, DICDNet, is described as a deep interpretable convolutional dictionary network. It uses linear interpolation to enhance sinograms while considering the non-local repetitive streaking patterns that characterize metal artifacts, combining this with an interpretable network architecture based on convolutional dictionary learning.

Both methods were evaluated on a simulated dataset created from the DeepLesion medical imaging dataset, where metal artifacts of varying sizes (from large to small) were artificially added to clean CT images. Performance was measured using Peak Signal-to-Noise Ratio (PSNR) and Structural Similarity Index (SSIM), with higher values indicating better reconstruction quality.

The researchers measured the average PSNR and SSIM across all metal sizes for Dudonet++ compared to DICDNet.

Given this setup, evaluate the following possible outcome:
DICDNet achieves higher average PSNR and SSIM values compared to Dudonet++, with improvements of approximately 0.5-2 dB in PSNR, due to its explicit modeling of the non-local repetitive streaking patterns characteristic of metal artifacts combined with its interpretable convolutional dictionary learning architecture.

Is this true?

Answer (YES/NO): YES